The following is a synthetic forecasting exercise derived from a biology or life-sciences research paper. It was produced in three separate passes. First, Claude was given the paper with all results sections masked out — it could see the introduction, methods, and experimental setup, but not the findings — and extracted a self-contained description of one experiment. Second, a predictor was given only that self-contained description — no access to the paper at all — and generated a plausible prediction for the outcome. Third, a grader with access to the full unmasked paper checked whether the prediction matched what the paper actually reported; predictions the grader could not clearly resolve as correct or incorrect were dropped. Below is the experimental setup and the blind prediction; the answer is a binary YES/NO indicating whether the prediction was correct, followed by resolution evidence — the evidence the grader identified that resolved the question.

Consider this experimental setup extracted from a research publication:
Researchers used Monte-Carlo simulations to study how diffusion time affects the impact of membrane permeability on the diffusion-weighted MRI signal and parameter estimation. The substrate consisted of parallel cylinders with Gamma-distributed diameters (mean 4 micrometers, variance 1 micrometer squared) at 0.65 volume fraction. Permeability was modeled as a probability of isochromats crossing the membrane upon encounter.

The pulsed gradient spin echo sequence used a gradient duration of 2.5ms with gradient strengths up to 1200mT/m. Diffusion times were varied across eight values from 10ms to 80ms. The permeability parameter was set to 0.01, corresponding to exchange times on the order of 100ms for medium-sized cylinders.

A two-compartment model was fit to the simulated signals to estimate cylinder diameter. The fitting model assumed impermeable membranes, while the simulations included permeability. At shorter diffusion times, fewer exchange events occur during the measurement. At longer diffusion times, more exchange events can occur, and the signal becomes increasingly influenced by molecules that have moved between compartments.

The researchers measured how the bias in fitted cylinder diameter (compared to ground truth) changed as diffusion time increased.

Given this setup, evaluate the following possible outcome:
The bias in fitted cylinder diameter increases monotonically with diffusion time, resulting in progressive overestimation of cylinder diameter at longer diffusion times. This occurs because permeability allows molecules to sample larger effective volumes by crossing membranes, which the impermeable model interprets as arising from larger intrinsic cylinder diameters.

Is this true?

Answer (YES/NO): NO